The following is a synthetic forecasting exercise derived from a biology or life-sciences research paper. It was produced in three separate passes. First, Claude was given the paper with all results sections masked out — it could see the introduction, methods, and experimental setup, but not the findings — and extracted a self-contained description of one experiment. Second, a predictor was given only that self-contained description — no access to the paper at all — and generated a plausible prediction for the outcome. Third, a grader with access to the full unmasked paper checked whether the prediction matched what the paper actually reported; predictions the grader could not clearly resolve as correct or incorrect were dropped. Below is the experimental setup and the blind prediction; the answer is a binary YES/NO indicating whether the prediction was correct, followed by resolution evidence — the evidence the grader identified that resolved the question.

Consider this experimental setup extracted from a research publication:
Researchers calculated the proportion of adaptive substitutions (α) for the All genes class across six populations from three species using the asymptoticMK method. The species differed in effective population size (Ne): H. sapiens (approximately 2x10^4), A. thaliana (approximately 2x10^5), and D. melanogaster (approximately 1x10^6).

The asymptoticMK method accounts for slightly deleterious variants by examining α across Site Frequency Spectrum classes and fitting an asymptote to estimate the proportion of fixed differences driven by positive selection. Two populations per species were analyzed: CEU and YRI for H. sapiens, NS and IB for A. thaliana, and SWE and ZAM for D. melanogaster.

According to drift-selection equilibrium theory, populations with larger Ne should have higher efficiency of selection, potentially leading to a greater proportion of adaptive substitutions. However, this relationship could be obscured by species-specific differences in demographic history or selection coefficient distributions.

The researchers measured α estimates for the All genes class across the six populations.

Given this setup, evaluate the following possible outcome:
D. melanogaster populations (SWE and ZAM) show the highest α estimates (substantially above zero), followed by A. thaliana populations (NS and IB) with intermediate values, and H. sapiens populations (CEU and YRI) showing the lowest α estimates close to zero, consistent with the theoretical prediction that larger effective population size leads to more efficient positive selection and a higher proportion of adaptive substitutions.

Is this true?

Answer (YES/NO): YES